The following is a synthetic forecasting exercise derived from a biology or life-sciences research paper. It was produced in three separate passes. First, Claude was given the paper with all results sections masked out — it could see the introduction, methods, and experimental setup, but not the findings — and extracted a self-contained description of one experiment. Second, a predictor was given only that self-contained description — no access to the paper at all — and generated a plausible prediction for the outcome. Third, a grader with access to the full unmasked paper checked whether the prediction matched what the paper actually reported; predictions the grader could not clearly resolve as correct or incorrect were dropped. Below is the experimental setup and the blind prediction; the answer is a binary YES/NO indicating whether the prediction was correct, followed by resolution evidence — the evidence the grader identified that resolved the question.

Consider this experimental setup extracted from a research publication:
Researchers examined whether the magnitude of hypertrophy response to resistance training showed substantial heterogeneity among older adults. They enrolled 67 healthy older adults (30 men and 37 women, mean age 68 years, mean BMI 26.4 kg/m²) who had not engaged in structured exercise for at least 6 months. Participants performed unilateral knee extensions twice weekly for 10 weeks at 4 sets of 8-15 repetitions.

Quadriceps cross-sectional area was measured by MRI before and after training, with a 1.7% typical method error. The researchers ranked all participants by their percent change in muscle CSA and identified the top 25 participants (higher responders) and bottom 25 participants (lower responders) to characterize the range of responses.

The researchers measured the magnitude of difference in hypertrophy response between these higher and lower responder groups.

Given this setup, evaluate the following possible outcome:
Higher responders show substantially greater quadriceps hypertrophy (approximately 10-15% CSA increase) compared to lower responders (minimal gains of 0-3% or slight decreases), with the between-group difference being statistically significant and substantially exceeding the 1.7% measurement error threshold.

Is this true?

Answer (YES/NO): NO